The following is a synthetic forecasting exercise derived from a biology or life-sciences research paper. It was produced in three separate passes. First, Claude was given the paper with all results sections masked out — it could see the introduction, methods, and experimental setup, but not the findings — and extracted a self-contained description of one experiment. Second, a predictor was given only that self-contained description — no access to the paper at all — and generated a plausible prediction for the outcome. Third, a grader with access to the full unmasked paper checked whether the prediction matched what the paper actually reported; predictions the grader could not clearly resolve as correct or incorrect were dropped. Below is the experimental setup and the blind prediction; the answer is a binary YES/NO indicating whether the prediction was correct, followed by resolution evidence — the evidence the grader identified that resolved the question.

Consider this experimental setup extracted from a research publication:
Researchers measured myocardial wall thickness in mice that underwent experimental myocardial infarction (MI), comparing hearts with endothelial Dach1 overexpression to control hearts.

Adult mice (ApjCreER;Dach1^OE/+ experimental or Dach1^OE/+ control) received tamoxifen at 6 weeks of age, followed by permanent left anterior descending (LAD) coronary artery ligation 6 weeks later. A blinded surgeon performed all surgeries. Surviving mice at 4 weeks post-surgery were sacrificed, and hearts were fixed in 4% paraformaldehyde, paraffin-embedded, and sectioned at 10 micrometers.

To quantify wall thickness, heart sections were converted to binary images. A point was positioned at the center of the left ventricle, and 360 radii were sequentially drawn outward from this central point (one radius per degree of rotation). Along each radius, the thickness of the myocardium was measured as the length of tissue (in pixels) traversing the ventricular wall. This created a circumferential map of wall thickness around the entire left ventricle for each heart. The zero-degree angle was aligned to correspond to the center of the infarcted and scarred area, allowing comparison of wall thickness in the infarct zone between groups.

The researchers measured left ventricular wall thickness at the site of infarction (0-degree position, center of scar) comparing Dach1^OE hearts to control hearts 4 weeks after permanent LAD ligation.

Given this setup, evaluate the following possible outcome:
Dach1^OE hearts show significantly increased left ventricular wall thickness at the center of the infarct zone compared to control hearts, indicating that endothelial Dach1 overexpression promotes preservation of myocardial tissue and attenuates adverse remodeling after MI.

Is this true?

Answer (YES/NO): YES